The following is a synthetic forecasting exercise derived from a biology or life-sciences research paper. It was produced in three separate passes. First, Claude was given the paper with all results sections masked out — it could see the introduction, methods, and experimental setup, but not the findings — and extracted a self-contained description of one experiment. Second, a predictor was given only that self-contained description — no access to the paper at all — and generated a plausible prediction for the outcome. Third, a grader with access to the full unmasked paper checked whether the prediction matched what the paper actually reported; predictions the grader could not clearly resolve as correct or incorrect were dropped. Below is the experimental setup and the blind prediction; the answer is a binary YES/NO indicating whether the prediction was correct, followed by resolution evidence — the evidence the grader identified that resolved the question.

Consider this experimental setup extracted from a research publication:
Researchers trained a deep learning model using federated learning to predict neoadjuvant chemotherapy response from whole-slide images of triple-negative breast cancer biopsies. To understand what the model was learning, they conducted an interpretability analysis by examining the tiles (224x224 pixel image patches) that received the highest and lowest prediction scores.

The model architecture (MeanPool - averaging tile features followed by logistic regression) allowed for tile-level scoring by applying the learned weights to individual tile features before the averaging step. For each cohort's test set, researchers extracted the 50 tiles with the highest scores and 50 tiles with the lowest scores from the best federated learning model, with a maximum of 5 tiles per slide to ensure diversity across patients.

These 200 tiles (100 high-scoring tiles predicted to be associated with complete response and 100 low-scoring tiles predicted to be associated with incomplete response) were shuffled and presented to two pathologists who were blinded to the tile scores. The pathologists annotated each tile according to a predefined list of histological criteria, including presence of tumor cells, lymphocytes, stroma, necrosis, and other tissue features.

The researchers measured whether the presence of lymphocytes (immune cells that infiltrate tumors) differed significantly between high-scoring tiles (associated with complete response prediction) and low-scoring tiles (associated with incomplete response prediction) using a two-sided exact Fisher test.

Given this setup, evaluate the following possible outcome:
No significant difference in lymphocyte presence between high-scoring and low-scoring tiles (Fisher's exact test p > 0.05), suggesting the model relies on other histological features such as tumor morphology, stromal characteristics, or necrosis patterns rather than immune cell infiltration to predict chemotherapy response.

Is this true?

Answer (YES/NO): NO